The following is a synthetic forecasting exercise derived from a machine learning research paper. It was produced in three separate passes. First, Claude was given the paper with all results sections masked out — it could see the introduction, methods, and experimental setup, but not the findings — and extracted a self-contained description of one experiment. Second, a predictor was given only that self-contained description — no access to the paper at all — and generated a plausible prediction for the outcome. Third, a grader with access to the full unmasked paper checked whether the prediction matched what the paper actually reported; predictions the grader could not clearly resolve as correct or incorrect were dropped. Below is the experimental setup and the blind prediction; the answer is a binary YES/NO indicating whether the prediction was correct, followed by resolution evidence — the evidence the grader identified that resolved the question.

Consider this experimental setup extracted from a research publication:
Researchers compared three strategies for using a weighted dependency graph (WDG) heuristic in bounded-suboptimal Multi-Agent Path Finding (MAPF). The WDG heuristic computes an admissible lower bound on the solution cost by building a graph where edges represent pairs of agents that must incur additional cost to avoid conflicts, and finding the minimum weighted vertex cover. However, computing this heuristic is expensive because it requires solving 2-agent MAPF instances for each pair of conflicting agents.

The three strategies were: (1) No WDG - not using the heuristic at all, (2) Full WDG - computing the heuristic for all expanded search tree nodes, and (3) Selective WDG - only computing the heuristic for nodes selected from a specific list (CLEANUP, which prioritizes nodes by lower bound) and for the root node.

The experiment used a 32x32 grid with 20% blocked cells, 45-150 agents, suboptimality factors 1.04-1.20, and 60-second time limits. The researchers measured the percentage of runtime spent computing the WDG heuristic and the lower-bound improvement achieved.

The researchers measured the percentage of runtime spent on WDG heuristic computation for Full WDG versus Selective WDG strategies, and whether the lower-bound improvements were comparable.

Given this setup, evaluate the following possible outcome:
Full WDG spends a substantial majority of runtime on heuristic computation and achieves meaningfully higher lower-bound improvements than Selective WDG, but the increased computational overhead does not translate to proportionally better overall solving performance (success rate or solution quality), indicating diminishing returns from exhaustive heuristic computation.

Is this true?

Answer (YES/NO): NO